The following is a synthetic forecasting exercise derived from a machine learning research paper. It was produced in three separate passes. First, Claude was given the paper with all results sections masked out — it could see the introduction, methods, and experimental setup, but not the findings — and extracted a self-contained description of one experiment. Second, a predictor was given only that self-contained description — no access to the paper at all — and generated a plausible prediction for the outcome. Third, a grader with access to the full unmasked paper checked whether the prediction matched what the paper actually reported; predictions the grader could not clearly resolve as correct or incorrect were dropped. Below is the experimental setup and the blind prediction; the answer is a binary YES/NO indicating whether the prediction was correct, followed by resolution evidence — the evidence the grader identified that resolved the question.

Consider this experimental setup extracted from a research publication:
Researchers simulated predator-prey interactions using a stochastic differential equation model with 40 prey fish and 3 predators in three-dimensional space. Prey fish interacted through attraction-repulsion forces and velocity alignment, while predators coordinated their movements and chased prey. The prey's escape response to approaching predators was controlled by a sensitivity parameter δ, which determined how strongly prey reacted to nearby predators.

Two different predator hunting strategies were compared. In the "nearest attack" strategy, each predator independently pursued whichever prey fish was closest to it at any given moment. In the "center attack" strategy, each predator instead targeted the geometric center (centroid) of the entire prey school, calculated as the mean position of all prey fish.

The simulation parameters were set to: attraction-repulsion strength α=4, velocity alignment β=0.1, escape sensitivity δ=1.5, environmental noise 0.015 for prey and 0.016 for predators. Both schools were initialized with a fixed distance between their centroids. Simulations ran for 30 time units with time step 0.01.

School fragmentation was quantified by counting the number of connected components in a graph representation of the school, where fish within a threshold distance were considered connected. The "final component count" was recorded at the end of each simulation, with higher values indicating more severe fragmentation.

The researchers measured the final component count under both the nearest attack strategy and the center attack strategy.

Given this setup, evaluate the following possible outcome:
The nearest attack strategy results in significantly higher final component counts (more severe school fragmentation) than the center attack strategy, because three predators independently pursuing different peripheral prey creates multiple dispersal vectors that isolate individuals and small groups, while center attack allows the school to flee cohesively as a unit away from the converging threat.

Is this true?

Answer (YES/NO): NO